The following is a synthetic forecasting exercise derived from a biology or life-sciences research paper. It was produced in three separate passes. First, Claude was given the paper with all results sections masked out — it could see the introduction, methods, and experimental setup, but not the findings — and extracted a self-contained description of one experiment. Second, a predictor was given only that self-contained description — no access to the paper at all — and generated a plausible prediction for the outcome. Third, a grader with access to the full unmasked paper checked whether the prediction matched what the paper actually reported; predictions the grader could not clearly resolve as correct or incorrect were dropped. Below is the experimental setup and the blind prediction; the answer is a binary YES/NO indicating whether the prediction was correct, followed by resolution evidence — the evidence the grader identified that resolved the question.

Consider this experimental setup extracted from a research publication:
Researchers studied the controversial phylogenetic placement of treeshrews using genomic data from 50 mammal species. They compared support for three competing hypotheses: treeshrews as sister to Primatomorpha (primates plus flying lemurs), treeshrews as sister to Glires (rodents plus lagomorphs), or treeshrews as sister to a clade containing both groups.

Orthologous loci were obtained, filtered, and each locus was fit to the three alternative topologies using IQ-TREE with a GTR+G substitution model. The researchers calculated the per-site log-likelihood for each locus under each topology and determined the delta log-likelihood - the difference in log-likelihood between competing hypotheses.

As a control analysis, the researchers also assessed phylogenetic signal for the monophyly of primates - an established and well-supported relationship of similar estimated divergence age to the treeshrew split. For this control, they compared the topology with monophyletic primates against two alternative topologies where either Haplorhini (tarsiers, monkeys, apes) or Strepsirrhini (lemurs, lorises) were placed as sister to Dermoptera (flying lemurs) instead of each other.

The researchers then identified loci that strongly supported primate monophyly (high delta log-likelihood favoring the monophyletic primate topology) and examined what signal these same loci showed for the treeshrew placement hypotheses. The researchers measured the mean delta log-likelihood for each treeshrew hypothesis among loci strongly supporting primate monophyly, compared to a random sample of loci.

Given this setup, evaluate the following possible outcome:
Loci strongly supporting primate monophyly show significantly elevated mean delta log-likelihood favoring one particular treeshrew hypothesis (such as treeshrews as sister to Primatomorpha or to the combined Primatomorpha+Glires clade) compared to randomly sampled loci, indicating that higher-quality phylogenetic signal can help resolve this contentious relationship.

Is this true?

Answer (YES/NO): NO